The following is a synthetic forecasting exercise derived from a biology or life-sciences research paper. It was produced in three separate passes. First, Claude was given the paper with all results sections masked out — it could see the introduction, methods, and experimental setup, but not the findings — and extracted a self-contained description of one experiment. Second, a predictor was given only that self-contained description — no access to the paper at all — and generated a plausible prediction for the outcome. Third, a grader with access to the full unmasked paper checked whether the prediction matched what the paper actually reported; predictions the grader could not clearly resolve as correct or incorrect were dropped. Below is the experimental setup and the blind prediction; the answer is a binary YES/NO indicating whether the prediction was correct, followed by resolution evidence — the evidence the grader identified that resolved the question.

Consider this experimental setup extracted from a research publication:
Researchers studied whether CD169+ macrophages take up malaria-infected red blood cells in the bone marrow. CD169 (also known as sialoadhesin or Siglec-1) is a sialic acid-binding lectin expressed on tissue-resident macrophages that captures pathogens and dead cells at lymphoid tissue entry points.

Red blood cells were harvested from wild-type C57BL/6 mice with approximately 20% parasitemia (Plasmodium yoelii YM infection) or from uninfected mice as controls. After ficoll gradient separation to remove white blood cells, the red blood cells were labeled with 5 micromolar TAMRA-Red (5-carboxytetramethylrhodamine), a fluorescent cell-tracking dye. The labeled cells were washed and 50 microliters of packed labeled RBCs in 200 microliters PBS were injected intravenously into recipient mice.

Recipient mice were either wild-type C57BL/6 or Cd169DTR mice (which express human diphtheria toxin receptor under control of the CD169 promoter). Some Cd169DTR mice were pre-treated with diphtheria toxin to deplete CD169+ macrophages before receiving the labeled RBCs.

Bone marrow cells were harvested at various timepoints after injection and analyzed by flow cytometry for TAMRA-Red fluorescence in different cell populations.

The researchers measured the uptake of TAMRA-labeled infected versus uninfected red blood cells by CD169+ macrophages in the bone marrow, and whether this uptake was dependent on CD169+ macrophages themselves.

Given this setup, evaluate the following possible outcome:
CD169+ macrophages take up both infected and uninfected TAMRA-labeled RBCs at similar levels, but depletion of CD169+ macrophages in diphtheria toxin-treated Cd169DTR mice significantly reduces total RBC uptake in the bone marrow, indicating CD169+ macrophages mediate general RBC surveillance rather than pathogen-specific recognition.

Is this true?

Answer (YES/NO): NO